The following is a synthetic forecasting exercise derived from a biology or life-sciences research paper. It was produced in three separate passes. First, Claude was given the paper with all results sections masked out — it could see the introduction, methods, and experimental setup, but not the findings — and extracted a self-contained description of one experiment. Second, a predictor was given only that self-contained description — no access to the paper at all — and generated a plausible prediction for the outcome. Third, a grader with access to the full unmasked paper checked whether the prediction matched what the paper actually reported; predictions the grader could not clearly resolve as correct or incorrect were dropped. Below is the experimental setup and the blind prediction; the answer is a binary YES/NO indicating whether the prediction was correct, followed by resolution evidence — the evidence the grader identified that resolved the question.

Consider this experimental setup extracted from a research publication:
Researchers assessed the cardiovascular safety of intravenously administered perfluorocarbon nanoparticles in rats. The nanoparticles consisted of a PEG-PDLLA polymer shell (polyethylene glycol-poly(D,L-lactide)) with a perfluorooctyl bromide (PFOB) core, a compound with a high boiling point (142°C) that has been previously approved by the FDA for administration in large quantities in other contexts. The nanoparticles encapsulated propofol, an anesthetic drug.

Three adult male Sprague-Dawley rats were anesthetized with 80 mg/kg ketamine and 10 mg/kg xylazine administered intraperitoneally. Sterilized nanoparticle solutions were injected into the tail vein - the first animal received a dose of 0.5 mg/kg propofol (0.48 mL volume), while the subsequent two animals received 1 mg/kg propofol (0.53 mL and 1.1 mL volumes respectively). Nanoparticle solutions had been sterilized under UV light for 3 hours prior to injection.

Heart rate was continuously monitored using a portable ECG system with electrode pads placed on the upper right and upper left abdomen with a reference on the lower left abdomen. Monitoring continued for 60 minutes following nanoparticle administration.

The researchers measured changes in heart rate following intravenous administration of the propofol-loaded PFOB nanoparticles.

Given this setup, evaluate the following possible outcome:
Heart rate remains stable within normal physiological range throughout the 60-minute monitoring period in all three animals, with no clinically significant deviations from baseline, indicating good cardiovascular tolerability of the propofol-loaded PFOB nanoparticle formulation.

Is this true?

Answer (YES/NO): YES